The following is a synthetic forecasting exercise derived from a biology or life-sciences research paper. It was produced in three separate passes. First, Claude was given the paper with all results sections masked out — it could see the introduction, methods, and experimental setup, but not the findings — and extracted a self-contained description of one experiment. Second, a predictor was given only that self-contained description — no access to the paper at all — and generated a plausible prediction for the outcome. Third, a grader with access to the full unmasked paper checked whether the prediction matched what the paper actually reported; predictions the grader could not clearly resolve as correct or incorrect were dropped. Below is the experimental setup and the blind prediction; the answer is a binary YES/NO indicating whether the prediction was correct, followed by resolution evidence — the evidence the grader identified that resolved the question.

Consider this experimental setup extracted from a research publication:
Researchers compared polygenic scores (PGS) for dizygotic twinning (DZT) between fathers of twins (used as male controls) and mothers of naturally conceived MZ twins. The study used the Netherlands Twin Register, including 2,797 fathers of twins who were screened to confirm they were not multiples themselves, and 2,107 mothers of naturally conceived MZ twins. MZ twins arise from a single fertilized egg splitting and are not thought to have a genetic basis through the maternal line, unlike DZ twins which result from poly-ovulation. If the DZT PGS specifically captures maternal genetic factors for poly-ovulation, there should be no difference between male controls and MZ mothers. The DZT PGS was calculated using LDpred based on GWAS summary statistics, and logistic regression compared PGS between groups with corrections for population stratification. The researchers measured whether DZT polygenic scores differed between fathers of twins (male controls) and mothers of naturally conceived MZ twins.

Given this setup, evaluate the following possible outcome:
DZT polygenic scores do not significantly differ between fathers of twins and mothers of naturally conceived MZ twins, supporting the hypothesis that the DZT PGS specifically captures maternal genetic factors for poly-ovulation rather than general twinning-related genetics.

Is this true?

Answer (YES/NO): YES